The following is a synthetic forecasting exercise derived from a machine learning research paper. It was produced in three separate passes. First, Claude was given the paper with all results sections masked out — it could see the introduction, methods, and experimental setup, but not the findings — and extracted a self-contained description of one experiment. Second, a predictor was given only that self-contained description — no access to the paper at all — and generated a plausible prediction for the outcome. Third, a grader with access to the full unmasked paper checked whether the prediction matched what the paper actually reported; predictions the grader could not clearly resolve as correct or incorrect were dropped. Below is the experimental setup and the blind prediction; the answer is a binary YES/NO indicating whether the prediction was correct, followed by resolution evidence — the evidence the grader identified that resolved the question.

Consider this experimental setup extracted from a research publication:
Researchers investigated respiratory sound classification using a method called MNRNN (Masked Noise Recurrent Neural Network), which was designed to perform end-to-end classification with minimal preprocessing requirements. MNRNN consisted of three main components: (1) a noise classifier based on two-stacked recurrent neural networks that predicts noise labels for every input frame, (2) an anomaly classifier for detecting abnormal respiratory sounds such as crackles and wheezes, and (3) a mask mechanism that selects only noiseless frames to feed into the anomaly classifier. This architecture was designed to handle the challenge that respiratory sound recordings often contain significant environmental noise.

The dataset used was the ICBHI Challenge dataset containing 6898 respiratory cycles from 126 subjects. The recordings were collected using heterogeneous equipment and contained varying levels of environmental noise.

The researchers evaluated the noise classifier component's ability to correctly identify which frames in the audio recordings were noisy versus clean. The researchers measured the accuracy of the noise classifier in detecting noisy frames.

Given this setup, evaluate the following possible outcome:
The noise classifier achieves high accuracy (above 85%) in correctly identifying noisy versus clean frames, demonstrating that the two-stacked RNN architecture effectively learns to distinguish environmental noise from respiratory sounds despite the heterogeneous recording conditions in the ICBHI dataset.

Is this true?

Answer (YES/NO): NO